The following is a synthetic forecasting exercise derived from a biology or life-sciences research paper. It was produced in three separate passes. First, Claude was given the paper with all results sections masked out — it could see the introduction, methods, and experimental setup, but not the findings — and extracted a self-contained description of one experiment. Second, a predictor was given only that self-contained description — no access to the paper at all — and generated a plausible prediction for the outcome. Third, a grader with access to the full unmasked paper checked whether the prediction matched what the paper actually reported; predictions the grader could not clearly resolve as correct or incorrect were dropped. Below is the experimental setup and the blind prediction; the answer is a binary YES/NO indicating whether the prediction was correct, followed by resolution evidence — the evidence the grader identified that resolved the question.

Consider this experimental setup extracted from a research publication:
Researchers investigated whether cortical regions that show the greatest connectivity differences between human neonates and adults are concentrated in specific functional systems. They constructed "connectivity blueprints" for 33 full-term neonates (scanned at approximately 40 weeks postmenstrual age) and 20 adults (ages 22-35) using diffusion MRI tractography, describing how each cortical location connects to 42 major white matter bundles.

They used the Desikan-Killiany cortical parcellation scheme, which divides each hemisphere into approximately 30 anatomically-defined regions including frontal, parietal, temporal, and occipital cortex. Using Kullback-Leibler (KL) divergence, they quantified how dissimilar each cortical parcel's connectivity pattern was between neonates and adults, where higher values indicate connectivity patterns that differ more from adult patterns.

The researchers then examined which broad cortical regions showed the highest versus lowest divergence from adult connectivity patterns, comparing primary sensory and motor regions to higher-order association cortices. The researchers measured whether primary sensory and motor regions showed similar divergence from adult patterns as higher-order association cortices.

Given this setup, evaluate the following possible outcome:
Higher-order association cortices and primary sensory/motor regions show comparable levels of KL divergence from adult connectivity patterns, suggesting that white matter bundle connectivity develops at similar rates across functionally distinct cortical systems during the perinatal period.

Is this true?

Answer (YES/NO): NO